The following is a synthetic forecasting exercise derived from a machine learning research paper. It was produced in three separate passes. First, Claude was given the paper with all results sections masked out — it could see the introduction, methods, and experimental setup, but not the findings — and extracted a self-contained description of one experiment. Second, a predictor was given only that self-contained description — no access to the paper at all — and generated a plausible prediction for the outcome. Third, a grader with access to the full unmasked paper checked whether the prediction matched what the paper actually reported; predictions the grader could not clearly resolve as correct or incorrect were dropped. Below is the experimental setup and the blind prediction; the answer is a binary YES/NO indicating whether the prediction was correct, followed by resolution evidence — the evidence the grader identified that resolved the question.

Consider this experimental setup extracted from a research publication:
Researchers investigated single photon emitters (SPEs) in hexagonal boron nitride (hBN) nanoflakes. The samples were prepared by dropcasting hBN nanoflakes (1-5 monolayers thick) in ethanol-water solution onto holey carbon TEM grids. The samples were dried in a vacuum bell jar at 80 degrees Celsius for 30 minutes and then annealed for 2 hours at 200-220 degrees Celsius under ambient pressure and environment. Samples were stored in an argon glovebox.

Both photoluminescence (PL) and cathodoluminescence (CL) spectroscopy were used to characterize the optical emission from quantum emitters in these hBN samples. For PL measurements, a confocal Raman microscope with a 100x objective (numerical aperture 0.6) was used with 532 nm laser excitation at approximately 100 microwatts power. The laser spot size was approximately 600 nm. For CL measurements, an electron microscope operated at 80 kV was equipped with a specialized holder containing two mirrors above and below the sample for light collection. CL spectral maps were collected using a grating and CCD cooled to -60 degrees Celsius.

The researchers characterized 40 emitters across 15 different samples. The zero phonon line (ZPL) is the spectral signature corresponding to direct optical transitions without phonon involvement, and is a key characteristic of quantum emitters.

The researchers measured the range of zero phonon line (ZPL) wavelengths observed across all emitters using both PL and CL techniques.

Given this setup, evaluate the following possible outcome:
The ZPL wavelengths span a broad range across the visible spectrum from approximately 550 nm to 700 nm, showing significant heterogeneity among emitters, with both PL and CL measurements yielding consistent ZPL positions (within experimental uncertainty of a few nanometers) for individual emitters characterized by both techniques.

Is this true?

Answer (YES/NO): NO